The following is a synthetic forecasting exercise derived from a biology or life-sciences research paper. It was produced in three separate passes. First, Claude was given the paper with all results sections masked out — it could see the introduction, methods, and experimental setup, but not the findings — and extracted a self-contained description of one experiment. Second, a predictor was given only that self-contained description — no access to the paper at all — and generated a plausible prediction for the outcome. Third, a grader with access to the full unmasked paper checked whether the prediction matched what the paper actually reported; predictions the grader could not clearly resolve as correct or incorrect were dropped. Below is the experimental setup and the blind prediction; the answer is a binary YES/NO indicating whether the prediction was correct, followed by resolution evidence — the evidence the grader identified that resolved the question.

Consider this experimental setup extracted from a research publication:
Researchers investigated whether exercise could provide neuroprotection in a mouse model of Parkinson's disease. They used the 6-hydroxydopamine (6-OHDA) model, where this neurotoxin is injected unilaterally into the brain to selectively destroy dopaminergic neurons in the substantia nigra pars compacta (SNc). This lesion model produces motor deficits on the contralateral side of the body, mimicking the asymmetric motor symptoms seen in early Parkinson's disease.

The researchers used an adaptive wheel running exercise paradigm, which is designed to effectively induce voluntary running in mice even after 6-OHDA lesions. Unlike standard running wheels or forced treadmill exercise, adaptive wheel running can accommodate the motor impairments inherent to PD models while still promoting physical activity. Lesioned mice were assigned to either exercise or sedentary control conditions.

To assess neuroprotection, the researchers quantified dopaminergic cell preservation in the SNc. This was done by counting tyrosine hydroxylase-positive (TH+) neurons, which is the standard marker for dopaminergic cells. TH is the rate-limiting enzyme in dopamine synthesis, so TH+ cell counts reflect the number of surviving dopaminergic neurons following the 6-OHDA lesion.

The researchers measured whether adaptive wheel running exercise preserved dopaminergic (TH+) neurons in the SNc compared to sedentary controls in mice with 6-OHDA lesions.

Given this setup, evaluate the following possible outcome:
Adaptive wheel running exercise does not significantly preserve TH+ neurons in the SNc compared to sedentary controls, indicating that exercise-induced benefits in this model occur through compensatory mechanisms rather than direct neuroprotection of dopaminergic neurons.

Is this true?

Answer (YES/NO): NO